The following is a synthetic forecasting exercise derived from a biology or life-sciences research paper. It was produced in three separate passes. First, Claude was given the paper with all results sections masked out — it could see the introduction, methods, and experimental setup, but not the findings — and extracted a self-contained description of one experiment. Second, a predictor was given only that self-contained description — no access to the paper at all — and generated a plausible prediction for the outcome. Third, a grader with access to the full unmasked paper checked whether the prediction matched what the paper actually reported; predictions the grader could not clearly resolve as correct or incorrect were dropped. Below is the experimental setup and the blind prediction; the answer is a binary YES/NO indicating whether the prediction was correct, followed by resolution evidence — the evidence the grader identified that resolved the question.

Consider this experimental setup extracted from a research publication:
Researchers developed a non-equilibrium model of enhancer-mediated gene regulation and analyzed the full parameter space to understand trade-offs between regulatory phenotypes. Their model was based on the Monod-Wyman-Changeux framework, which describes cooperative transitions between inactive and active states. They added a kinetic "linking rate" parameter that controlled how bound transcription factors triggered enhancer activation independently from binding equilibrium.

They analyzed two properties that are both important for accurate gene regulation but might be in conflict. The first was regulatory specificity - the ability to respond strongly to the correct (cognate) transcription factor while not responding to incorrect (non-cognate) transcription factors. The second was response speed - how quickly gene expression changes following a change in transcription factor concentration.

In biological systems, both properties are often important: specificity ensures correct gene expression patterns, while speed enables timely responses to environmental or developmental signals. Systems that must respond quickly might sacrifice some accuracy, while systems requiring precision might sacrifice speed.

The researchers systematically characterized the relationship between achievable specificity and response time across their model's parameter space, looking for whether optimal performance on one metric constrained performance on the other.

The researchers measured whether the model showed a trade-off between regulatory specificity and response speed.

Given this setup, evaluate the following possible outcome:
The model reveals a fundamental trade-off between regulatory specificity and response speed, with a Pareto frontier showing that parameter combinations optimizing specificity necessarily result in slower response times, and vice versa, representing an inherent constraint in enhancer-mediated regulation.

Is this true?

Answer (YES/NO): YES